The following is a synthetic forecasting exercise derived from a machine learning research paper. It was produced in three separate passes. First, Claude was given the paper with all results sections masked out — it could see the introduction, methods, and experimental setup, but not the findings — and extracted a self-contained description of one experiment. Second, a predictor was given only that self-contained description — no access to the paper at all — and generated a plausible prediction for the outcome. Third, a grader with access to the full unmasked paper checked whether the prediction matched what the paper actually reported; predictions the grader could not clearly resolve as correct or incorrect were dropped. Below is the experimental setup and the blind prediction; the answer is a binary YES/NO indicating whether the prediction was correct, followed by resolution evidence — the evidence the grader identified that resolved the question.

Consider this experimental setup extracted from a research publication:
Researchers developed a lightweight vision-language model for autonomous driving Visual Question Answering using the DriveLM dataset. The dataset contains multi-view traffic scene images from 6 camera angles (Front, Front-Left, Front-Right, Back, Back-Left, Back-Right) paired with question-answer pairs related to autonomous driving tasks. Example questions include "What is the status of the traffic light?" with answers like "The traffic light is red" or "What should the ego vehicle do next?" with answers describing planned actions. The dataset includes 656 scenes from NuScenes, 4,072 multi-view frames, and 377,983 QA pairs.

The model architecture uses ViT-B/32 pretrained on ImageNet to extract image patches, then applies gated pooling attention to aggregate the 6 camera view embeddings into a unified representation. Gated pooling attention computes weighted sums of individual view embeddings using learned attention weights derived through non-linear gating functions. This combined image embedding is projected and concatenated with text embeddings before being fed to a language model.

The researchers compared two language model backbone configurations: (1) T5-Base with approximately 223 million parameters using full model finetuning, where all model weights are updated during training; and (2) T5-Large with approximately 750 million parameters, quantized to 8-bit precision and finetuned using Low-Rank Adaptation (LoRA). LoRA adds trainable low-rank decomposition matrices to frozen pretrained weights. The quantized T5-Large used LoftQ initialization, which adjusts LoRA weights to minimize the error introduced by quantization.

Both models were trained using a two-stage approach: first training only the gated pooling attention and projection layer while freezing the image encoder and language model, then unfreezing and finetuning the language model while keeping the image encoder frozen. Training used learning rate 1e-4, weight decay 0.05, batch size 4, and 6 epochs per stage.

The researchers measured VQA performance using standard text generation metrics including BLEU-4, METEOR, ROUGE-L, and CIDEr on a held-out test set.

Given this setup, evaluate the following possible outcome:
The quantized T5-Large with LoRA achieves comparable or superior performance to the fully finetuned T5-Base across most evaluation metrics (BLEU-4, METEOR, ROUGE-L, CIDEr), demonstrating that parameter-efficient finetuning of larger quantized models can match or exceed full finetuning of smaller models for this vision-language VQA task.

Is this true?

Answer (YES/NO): NO